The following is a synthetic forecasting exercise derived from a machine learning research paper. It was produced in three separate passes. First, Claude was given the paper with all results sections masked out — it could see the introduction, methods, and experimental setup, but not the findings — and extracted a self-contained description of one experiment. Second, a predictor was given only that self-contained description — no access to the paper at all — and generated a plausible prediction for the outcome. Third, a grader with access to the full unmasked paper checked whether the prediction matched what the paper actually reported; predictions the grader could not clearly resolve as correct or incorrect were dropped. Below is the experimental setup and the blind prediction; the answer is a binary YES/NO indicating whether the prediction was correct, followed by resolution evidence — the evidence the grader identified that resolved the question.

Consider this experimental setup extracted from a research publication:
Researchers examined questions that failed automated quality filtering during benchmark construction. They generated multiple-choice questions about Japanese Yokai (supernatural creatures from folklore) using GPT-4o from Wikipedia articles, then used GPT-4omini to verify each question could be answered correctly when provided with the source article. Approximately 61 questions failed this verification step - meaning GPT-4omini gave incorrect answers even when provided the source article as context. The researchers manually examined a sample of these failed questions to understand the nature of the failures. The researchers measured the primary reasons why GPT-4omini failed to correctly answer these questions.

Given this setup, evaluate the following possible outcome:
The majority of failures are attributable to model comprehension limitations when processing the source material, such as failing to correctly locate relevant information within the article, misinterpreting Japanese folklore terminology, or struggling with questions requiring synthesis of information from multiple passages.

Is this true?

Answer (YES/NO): NO